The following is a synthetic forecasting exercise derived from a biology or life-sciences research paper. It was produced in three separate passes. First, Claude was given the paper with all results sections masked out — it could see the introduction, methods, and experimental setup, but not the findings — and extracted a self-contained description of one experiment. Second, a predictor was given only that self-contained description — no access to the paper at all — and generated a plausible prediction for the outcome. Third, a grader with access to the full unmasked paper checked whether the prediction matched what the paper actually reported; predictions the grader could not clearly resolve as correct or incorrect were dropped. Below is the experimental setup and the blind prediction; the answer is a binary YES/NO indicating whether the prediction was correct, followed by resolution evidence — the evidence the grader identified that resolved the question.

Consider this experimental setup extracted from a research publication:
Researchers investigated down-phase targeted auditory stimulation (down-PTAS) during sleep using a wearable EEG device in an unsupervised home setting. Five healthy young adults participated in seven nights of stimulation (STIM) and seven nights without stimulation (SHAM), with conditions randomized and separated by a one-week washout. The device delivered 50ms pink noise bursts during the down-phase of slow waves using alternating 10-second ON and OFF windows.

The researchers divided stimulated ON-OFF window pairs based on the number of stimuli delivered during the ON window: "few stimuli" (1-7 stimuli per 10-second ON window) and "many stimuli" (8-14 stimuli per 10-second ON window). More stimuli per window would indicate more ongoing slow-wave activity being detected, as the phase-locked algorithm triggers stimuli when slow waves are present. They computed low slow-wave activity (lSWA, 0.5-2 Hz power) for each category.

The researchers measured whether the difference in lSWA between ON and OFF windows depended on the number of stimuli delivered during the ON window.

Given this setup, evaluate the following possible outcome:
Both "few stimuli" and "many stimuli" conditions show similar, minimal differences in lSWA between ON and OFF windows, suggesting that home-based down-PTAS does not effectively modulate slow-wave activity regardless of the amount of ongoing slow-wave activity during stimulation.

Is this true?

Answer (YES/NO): NO